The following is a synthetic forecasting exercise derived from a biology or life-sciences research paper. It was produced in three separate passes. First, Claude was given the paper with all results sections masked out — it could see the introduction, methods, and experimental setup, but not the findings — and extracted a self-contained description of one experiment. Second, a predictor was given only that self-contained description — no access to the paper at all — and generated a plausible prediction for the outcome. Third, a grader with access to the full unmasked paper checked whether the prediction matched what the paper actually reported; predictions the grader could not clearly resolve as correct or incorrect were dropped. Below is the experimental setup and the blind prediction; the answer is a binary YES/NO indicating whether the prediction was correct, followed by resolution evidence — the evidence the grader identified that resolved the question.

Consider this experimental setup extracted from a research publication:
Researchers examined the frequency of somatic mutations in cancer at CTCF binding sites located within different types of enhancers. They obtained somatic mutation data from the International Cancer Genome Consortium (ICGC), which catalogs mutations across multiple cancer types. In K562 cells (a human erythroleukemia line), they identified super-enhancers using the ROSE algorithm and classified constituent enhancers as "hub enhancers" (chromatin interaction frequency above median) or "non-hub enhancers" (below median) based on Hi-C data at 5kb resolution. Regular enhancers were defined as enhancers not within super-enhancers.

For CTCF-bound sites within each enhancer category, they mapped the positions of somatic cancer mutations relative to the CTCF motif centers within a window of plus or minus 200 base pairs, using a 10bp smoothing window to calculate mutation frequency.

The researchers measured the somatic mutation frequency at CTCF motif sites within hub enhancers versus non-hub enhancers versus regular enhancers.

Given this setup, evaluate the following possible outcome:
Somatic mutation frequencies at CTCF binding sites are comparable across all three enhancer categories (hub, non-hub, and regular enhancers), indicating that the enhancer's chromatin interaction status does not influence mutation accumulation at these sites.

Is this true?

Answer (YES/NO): NO